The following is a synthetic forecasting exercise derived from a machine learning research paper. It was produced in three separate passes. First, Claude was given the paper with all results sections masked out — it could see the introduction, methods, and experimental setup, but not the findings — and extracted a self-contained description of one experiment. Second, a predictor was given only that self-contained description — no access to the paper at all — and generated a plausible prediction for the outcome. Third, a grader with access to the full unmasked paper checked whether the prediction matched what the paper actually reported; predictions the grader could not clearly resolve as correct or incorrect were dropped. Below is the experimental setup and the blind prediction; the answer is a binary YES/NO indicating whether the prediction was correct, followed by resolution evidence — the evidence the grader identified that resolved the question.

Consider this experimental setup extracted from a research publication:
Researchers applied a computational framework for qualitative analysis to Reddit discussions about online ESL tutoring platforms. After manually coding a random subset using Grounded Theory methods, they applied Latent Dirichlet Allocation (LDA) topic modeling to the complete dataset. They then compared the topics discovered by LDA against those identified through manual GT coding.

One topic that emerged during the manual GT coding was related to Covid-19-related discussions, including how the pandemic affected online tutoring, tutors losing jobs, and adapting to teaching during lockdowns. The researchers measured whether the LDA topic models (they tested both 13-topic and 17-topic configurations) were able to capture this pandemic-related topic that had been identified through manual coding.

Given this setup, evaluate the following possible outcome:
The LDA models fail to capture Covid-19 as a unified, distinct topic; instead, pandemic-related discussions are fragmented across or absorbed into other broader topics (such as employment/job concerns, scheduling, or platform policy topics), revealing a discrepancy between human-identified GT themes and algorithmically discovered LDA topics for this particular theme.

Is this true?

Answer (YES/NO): YES